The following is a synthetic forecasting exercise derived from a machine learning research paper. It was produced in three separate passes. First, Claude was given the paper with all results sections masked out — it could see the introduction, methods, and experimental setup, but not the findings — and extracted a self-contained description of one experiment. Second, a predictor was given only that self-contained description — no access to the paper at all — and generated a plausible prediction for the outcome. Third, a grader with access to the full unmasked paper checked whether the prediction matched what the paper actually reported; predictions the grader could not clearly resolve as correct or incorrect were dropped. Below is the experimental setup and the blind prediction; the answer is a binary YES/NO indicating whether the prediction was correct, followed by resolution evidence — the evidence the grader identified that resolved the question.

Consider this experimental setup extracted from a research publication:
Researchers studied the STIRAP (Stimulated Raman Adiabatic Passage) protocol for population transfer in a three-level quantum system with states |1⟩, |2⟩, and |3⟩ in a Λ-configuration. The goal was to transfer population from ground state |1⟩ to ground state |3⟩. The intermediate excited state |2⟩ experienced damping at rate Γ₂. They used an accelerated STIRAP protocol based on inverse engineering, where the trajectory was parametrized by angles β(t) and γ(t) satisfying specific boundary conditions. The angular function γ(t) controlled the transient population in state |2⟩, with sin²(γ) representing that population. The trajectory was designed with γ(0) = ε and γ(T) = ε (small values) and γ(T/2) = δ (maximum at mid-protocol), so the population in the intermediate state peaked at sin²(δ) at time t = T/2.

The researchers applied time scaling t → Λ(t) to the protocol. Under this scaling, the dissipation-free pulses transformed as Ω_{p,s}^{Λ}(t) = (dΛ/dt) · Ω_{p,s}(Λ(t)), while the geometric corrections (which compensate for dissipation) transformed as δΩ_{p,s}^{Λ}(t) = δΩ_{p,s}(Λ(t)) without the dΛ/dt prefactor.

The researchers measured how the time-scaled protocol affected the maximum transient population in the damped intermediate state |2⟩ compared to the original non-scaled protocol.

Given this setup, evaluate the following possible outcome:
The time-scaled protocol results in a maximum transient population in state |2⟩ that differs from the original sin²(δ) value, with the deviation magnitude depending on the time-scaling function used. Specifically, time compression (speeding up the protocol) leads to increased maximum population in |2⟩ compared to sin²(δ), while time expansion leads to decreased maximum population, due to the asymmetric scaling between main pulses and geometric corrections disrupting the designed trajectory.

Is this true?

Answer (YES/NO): NO